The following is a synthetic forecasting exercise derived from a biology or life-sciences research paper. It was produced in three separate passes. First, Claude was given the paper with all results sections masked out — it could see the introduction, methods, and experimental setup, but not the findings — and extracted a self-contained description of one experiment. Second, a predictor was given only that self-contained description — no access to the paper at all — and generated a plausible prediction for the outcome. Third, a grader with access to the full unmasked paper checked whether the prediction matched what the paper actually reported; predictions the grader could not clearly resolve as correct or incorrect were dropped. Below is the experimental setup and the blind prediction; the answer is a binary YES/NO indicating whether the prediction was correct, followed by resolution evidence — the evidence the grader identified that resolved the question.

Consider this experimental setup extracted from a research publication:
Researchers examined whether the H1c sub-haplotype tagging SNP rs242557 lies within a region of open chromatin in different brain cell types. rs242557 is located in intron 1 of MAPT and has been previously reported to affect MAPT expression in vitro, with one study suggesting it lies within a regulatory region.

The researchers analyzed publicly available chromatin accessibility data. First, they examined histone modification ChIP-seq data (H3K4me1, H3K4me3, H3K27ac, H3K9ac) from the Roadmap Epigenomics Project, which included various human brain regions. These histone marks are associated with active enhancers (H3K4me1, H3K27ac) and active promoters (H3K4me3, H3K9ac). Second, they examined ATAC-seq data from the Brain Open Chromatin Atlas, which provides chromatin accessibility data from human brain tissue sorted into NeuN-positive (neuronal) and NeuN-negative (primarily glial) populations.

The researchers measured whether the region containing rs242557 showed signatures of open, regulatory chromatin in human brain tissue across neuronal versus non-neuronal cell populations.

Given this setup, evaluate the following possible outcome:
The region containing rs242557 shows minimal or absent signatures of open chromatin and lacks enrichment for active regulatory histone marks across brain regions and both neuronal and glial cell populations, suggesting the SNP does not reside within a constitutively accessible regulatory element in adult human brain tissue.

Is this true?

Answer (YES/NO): NO